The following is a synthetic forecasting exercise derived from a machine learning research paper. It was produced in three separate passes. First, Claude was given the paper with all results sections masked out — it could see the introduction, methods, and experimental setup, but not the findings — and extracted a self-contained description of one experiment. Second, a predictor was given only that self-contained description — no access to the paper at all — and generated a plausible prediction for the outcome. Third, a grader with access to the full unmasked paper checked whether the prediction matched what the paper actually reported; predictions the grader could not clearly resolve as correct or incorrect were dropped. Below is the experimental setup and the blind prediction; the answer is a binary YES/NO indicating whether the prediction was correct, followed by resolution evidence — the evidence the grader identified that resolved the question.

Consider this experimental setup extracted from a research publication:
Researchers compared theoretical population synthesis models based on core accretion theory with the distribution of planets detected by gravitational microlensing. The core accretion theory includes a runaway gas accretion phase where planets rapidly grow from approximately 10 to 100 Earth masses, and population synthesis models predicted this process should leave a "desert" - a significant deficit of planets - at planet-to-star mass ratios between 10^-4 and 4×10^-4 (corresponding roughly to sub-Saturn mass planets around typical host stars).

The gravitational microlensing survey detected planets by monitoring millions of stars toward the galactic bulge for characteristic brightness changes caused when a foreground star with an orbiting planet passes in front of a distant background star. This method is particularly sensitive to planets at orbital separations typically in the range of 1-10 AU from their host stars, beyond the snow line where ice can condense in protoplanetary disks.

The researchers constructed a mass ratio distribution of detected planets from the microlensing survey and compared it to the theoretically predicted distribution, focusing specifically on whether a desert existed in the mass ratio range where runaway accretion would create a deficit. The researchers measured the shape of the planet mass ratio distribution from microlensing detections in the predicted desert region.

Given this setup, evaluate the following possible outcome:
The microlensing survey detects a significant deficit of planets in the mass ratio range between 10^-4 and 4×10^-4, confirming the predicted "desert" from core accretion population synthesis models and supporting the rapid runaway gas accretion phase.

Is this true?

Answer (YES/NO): NO